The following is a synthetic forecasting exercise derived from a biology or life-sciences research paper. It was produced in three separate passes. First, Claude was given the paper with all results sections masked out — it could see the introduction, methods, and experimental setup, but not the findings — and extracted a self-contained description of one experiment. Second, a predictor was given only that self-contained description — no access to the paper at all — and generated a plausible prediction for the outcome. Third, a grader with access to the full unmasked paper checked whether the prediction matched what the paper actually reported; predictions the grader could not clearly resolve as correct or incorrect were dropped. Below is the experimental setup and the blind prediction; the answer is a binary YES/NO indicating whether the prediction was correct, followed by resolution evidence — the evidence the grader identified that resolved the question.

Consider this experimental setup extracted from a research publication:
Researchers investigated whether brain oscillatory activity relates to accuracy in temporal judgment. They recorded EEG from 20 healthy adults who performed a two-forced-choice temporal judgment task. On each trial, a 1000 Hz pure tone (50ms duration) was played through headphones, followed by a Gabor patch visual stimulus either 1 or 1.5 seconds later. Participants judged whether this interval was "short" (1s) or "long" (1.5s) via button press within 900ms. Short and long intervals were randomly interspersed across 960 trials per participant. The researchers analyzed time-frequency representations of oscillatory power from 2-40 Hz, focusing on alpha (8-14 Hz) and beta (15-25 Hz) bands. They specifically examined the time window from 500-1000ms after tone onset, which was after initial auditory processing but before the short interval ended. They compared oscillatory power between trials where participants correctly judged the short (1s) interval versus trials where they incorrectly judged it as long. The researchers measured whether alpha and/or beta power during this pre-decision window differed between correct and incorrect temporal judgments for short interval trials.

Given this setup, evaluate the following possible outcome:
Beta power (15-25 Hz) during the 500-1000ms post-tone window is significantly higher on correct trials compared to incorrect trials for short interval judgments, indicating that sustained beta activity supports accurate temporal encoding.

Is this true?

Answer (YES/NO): NO